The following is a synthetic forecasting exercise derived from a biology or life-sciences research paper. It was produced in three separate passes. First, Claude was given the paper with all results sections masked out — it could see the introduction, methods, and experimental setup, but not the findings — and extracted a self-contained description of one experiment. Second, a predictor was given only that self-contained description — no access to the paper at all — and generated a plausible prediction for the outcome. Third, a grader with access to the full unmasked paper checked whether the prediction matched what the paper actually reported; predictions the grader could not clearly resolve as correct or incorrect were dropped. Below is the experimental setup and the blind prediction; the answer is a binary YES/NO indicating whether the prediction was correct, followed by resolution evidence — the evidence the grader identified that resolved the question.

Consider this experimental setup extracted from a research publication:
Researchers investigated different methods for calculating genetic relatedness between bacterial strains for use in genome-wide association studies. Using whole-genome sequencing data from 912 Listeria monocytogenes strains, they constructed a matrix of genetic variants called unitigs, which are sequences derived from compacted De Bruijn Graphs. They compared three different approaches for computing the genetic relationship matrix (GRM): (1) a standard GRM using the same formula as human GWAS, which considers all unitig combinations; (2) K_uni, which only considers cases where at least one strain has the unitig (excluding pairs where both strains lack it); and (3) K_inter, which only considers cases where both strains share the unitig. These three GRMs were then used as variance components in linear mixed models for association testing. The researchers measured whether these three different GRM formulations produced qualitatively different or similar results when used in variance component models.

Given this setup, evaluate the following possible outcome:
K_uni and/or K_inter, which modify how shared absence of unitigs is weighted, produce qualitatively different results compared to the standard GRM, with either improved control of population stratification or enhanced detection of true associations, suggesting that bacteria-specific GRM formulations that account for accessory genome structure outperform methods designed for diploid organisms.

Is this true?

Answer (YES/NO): NO